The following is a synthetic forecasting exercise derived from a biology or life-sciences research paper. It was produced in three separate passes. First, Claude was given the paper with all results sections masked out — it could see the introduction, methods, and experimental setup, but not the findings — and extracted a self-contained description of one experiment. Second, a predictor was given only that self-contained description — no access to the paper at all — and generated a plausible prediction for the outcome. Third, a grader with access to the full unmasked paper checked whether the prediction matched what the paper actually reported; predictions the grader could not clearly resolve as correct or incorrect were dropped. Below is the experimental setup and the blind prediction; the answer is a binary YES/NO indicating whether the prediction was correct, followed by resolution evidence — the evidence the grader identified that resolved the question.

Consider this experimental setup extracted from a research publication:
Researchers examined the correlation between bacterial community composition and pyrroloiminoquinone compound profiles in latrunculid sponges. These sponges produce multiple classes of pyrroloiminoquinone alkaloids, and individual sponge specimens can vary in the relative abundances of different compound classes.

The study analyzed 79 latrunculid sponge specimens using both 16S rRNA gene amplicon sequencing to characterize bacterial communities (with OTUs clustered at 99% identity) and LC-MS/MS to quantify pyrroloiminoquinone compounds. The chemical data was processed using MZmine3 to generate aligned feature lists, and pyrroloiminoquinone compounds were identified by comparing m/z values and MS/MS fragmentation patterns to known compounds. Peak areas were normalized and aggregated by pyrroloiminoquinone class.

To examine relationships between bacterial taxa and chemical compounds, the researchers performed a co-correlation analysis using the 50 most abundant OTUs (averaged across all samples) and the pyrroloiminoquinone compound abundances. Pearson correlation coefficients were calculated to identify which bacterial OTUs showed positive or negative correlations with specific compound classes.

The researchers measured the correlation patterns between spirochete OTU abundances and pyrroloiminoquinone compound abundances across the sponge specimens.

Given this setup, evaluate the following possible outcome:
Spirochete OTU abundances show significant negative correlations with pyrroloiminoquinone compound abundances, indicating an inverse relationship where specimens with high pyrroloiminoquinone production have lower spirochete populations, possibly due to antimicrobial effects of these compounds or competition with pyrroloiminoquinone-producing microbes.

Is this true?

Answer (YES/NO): NO